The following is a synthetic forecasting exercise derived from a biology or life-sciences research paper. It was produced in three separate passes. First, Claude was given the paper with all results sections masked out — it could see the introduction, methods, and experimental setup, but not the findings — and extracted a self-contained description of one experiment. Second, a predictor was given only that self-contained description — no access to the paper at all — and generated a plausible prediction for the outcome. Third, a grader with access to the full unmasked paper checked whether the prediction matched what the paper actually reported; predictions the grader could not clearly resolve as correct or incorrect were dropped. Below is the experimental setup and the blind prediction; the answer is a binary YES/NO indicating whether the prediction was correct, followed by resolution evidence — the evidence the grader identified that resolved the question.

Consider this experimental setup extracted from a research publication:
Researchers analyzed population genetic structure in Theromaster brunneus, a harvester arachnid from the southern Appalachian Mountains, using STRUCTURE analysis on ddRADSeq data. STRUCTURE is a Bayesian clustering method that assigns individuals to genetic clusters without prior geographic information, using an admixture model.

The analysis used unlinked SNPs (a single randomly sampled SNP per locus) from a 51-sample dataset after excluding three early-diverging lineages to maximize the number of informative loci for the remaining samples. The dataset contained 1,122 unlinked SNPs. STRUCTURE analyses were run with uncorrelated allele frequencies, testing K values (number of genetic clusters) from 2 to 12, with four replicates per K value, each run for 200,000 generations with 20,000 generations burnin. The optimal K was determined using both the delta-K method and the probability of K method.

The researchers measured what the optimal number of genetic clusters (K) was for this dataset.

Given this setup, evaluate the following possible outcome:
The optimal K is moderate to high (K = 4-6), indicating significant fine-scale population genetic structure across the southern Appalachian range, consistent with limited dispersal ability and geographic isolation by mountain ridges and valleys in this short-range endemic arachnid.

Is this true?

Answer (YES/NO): NO